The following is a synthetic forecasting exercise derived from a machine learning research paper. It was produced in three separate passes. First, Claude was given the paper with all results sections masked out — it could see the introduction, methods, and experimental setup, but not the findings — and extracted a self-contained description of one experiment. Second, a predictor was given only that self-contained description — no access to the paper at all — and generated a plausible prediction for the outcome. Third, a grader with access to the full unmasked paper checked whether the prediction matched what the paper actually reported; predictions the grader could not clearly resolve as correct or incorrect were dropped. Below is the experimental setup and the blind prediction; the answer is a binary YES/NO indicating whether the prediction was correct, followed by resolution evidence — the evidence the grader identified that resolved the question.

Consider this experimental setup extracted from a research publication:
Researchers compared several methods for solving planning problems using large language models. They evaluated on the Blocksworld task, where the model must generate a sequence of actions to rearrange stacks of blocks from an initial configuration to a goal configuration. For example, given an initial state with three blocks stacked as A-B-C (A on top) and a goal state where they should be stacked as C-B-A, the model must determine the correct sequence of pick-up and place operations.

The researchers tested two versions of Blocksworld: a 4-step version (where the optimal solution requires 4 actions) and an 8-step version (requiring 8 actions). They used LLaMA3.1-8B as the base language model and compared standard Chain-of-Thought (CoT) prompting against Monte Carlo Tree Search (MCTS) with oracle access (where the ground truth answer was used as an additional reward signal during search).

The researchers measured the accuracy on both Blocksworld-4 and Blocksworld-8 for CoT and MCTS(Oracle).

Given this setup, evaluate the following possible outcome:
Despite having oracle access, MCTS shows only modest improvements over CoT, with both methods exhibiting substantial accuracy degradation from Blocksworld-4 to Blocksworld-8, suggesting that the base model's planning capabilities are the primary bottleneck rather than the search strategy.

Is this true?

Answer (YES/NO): YES